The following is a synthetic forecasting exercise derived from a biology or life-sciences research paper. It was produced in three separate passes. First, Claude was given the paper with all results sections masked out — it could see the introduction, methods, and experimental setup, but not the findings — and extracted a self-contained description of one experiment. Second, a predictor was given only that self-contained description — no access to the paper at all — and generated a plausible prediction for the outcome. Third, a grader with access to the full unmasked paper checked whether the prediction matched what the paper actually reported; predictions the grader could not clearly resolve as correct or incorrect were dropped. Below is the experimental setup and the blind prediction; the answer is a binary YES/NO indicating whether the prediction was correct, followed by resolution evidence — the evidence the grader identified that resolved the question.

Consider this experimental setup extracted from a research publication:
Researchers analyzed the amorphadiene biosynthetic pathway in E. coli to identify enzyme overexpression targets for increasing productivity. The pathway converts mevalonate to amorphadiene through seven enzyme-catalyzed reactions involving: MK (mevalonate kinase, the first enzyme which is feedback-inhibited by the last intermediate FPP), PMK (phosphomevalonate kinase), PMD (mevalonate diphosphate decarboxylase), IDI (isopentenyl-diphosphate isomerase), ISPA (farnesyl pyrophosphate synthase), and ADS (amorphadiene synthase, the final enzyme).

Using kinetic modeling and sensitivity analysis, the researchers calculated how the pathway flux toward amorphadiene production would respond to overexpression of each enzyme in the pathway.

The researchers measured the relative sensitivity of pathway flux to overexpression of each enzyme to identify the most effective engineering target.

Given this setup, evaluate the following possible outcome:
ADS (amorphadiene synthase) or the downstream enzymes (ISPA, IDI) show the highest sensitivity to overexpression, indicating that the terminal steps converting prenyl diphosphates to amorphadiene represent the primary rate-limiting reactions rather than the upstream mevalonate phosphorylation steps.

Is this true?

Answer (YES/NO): YES